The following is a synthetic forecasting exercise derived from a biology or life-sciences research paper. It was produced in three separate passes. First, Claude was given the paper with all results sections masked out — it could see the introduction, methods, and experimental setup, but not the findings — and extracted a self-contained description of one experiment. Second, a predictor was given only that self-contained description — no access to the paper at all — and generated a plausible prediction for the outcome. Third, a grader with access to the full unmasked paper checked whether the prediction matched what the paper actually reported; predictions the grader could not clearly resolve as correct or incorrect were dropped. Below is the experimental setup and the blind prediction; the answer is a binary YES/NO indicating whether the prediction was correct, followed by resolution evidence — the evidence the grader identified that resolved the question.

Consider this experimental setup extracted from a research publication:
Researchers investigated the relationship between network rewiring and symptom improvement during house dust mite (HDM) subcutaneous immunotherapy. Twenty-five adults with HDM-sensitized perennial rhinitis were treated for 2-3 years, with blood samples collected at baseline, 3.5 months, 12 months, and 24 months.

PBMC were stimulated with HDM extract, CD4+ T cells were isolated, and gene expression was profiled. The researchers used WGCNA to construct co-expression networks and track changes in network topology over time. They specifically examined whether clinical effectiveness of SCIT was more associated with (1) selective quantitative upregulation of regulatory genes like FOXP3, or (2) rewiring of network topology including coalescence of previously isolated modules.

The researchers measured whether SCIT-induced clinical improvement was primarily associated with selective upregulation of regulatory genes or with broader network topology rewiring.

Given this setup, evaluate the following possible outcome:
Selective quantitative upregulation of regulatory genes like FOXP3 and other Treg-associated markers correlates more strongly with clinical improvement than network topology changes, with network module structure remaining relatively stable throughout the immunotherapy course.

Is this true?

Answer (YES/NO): NO